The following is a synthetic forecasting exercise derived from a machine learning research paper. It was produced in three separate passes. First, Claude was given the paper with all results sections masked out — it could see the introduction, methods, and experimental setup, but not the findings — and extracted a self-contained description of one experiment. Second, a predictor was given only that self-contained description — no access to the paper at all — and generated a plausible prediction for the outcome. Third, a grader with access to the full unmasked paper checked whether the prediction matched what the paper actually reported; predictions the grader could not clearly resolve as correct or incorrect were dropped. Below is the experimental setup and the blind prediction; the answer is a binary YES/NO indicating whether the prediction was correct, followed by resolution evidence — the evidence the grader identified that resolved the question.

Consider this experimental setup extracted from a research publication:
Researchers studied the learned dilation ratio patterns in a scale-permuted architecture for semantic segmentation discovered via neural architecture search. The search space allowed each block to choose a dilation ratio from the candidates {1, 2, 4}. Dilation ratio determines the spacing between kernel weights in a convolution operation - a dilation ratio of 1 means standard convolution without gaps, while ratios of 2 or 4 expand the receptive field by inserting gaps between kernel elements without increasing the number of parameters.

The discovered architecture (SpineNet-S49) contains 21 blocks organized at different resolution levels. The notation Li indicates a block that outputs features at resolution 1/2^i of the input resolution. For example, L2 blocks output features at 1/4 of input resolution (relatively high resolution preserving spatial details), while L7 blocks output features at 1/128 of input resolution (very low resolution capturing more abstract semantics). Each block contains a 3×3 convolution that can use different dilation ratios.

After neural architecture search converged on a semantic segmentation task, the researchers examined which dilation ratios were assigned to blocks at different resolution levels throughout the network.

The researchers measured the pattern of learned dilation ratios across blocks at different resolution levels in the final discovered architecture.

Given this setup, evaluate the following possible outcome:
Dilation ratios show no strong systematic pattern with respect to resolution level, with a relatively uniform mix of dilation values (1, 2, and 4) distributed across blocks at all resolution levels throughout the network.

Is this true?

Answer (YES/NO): NO